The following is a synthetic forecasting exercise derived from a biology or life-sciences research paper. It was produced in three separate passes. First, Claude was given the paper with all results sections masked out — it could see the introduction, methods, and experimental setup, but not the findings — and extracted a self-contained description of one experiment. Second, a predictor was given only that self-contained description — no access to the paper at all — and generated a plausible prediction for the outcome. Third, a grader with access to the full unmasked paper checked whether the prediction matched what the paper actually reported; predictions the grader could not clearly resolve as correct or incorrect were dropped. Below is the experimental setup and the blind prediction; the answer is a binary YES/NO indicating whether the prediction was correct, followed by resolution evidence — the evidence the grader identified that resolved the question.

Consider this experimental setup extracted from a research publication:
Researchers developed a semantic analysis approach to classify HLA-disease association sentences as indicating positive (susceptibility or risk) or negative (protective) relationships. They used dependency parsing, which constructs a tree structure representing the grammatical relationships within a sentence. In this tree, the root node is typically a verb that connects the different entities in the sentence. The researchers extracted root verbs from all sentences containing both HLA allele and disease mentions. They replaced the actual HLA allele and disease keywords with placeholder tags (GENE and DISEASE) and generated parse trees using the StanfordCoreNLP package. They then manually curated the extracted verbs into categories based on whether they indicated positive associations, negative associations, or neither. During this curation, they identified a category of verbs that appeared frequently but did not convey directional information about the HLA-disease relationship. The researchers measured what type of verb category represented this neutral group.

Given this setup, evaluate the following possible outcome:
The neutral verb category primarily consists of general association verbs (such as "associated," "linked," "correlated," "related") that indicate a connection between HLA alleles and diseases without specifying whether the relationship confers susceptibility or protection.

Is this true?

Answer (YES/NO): NO